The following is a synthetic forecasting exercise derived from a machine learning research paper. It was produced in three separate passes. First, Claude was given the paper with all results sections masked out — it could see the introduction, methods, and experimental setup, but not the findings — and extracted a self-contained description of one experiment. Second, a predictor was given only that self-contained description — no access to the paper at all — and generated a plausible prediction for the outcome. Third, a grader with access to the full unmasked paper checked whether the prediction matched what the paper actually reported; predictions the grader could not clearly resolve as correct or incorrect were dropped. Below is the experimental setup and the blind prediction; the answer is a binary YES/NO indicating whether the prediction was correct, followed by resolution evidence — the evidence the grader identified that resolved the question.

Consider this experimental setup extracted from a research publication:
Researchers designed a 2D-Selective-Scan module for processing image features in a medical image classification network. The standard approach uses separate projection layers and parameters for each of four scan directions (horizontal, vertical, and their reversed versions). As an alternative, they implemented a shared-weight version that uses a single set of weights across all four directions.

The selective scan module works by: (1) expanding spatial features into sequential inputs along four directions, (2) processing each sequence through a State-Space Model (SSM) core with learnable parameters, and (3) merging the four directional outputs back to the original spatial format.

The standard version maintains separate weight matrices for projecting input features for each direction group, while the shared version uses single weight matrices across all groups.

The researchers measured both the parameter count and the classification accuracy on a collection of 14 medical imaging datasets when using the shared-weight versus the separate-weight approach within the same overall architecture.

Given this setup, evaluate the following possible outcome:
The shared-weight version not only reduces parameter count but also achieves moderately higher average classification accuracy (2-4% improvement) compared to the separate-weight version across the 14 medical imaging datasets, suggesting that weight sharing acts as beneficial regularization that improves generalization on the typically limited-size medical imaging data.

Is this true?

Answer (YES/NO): NO